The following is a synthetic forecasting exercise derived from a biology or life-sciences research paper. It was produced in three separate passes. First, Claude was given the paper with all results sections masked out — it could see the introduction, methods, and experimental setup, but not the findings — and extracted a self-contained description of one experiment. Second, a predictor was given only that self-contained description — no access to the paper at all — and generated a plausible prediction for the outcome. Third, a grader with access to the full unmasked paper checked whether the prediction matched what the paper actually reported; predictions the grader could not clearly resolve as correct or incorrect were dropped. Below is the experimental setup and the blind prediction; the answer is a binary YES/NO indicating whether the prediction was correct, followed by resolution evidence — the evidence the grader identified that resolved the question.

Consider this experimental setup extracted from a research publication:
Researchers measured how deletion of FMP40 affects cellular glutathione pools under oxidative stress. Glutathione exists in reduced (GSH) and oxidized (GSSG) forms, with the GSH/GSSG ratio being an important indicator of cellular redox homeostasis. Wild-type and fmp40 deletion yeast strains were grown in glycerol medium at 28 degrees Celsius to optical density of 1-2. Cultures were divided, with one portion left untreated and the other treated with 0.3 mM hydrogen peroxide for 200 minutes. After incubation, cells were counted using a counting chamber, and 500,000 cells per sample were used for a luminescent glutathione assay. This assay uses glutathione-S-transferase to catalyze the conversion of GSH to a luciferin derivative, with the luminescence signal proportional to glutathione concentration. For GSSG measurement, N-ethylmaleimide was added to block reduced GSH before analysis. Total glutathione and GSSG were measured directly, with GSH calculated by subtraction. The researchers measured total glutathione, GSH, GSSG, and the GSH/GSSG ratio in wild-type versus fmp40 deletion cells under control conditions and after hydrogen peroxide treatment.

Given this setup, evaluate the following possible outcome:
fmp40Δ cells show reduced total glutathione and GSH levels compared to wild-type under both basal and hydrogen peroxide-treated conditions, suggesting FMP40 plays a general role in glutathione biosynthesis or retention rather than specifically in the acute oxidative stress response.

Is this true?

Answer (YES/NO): NO